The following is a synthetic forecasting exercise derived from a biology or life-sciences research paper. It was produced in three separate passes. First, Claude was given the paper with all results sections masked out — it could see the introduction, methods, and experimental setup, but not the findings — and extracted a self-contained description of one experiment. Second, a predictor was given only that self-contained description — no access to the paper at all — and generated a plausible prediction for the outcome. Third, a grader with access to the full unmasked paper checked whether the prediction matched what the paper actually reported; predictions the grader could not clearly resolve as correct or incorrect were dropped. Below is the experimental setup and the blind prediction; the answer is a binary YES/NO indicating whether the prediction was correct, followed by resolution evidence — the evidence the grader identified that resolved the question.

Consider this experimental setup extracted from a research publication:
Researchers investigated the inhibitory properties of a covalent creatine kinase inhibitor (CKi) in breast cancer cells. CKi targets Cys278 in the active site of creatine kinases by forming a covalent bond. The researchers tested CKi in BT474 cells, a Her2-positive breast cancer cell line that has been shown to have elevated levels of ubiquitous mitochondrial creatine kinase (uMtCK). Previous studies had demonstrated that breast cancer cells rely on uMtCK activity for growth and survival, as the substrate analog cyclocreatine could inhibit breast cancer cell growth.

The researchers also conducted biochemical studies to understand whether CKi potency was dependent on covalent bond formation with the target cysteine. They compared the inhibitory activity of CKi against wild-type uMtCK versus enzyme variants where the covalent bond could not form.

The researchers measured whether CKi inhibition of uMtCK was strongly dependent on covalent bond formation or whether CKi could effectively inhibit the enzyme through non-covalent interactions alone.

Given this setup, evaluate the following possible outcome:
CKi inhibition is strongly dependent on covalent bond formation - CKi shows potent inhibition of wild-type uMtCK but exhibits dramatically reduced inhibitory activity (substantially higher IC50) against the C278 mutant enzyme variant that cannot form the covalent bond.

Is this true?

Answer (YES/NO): NO